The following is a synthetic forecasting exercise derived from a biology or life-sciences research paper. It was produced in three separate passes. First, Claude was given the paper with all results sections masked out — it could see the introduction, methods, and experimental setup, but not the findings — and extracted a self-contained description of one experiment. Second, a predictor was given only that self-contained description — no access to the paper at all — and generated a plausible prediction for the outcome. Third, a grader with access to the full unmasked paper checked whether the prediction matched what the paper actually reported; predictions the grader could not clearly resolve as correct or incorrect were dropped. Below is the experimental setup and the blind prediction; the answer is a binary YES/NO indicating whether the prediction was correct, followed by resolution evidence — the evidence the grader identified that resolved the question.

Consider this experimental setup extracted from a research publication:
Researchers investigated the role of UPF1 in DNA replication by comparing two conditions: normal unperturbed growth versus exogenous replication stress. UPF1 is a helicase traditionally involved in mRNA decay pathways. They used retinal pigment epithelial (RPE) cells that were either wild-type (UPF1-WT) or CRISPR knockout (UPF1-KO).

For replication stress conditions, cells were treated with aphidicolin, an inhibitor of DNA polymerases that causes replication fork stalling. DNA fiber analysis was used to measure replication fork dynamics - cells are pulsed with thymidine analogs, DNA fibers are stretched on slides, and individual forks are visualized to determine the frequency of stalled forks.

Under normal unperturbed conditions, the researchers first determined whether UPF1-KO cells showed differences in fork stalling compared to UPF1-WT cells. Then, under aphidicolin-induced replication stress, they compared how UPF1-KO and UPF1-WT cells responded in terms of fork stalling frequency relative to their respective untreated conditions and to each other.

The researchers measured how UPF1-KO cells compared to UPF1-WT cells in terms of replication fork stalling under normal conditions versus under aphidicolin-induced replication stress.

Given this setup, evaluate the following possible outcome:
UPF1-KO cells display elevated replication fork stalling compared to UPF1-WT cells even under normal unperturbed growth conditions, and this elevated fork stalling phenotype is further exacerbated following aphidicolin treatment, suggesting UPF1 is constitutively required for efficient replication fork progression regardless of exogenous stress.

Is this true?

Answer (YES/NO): NO